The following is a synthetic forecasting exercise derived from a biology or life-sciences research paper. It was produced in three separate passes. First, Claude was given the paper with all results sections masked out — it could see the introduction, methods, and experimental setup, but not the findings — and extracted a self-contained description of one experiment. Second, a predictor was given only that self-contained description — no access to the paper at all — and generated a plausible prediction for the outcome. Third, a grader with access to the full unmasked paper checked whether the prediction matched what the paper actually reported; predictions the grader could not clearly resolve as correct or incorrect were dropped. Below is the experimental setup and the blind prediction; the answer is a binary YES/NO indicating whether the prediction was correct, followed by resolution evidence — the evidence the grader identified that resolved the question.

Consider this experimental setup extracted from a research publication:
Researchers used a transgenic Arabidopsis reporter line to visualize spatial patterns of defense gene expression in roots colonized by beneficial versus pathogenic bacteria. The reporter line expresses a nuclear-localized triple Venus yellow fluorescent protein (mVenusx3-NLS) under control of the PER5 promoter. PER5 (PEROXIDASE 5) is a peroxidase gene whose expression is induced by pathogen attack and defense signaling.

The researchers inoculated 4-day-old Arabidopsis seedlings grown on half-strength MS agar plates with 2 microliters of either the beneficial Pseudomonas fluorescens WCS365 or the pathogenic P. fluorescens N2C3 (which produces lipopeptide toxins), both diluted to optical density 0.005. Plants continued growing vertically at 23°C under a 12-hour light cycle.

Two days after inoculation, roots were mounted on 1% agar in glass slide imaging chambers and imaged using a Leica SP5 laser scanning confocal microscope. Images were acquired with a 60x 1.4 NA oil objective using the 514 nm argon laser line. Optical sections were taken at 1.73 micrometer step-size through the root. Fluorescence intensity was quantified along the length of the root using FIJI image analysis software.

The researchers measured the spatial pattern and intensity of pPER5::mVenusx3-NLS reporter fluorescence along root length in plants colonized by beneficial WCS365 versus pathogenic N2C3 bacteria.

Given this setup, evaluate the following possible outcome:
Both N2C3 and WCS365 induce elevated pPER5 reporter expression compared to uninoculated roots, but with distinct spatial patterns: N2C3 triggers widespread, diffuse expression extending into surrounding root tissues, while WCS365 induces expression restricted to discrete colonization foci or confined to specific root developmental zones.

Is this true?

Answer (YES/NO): YES